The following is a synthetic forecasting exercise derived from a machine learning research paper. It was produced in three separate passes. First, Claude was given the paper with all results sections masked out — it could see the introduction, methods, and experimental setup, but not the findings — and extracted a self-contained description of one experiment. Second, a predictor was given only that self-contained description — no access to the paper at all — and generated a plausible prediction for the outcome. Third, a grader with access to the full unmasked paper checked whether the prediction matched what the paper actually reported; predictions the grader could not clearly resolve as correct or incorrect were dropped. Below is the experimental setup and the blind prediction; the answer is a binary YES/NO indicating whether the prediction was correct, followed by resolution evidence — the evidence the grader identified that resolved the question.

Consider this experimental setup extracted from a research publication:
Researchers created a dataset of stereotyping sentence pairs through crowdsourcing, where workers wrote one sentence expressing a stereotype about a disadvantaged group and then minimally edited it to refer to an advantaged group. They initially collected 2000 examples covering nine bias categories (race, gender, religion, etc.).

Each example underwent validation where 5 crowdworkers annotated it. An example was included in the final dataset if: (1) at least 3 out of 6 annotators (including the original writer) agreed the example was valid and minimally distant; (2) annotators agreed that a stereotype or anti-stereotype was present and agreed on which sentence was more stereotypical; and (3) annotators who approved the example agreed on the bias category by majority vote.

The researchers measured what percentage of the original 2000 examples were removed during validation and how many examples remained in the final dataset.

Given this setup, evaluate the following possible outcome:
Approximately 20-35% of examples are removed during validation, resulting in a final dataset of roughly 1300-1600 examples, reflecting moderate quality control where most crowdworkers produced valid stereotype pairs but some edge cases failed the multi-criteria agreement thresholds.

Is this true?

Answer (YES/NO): YES